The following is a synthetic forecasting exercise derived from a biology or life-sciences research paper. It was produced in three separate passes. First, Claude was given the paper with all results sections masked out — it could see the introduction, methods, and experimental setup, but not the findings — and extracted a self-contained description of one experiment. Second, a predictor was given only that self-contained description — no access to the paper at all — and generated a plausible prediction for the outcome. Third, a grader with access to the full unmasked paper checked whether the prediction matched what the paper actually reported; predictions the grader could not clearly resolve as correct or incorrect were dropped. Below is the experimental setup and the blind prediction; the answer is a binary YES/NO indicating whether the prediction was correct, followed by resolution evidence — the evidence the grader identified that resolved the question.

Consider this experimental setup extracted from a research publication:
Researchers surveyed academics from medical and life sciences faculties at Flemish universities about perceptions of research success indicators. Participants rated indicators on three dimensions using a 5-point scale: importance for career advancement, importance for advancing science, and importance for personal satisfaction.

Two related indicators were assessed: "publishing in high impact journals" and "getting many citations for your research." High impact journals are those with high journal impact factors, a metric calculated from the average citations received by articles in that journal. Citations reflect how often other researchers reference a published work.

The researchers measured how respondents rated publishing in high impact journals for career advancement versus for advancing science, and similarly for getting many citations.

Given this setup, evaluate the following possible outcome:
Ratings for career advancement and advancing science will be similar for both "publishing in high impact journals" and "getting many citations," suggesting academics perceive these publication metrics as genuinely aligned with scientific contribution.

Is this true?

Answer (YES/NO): NO